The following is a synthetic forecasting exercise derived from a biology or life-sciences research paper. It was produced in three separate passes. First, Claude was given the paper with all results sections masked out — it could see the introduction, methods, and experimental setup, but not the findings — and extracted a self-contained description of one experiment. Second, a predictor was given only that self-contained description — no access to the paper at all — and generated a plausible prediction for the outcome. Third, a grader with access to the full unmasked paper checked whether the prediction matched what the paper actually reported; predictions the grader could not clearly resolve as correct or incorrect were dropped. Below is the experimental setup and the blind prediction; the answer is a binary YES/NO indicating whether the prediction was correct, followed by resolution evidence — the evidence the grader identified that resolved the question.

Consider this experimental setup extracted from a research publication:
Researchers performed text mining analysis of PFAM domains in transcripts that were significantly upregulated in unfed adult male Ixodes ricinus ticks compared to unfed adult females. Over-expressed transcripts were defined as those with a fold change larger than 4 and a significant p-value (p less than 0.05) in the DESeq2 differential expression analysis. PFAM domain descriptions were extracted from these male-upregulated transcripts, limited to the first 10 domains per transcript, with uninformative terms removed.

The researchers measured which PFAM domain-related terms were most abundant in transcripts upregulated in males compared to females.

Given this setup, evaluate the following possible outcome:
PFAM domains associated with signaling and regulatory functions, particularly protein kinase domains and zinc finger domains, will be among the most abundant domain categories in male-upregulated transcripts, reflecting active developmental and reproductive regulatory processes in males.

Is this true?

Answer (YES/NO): NO